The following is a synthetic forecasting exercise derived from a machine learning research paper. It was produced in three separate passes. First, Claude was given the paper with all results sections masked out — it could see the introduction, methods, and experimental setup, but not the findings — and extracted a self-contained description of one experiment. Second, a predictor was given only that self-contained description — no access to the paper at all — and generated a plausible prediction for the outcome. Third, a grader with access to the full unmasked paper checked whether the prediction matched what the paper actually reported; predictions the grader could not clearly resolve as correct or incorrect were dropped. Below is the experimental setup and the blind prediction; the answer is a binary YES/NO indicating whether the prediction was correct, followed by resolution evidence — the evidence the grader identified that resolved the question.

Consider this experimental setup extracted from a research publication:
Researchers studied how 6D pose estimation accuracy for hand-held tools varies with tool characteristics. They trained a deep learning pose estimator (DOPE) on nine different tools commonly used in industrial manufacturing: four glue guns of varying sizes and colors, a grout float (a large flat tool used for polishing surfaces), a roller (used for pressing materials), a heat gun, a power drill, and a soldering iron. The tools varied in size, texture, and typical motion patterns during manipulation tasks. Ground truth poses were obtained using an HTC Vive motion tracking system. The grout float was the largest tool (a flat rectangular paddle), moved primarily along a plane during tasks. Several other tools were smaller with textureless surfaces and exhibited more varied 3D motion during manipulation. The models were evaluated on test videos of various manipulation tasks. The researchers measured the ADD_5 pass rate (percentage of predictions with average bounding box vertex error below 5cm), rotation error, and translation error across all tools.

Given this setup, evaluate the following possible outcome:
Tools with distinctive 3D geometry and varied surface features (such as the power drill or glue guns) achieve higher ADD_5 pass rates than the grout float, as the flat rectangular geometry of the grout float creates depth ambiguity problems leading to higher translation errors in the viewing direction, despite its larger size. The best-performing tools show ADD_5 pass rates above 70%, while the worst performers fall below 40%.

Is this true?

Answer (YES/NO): NO